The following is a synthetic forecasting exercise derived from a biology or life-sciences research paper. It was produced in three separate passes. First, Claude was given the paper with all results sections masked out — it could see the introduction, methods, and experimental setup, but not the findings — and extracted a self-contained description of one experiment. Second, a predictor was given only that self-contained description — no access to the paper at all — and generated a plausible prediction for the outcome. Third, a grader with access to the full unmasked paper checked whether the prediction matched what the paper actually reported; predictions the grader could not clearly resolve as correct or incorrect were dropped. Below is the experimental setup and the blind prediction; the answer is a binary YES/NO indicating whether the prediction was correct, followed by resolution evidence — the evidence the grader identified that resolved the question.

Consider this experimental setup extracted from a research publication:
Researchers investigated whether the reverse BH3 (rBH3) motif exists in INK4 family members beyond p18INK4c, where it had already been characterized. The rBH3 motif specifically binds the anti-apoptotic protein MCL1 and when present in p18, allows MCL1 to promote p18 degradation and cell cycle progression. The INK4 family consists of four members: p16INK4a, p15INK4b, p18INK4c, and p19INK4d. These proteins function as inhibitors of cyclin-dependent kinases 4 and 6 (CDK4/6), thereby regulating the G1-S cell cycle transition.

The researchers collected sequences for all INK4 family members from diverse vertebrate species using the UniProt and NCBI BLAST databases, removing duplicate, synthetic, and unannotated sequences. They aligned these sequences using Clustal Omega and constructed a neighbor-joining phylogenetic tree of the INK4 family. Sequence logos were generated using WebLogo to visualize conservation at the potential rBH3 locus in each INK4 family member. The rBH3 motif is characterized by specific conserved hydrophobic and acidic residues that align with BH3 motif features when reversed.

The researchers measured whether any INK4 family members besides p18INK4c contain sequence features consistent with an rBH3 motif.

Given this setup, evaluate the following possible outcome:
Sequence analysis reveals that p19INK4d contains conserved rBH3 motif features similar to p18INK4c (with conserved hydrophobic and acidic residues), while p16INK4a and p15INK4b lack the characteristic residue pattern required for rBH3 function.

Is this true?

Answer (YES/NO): YES